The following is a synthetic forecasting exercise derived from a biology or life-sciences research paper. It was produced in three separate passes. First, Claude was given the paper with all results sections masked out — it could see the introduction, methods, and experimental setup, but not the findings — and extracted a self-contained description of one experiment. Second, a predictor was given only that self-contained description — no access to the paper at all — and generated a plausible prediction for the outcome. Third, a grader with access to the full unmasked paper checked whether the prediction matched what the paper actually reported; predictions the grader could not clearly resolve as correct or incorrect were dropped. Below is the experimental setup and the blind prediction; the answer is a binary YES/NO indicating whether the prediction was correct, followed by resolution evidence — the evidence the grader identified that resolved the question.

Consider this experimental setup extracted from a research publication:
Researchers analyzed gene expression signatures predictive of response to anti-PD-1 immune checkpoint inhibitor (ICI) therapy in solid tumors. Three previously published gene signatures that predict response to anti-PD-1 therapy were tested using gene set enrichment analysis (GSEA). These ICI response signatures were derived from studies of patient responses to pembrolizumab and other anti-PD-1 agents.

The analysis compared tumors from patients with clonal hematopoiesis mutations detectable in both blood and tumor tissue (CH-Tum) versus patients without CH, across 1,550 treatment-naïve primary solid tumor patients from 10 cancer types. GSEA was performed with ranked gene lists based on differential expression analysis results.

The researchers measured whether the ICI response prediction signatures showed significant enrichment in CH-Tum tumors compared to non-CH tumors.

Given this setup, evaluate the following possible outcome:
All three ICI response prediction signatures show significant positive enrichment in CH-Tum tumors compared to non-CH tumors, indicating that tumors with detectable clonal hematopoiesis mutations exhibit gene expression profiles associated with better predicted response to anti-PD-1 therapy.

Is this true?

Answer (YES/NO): YES